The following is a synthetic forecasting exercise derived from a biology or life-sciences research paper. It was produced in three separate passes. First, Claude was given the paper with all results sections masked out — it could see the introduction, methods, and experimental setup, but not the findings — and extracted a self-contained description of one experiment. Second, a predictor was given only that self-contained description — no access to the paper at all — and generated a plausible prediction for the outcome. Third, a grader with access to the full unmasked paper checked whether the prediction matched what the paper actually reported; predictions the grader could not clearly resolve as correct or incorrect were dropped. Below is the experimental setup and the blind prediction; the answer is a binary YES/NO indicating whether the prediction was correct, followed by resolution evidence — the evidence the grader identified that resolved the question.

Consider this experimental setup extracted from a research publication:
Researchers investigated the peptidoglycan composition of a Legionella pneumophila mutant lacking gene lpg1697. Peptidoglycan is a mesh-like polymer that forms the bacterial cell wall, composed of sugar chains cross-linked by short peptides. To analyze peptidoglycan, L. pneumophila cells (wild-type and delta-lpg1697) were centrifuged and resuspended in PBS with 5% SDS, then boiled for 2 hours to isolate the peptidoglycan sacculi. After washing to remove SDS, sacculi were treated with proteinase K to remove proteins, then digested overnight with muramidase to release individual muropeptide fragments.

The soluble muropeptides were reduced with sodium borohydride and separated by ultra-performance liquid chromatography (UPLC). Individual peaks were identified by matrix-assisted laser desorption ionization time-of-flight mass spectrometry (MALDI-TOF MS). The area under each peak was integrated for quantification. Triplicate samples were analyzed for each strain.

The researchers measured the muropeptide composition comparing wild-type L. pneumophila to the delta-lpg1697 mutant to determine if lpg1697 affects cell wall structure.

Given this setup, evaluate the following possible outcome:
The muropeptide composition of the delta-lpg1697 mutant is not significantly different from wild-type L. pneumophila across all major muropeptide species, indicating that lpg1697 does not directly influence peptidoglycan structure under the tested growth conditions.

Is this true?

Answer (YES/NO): NO